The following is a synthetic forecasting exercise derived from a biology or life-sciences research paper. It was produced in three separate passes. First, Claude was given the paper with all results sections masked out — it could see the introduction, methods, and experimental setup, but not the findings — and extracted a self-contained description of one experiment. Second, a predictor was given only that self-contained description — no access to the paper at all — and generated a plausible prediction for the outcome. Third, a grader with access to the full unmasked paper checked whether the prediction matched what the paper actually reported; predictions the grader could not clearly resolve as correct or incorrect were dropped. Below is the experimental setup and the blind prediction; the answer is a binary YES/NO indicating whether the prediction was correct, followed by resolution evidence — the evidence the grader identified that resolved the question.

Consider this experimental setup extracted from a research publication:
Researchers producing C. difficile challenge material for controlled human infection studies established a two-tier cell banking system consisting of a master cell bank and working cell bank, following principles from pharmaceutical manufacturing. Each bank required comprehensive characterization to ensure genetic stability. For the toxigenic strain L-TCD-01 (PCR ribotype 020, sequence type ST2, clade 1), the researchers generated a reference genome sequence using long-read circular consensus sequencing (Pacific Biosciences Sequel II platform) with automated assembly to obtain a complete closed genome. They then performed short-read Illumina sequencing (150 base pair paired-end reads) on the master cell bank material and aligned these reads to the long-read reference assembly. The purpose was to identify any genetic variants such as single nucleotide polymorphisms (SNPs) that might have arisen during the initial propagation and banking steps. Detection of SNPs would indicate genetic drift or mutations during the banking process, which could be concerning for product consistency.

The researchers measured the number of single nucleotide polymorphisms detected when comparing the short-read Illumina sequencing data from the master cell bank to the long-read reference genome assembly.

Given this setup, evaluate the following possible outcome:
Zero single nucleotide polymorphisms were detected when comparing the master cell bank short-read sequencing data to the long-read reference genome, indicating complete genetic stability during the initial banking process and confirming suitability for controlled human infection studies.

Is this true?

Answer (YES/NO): YES